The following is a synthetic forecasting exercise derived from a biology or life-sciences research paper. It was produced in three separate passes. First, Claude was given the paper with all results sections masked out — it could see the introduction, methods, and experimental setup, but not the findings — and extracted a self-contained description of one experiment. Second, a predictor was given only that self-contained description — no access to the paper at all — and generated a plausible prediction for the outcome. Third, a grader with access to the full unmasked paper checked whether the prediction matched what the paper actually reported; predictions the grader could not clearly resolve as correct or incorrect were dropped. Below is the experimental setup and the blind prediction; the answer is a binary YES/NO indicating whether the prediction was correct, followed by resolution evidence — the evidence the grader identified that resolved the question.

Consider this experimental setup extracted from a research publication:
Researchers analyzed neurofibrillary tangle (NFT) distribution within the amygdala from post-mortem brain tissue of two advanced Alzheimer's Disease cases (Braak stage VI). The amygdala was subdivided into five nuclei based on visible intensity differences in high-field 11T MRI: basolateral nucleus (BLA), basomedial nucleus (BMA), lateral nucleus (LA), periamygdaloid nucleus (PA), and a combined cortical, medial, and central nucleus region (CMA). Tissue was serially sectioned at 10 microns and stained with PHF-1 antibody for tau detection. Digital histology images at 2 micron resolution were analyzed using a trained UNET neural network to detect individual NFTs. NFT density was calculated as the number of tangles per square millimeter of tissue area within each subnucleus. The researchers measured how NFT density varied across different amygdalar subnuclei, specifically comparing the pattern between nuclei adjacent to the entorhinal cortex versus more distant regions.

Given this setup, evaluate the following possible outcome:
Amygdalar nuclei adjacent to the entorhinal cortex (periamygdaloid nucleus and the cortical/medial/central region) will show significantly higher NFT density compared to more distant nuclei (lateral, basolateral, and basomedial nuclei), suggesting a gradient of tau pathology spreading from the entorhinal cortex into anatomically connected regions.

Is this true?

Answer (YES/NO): NO